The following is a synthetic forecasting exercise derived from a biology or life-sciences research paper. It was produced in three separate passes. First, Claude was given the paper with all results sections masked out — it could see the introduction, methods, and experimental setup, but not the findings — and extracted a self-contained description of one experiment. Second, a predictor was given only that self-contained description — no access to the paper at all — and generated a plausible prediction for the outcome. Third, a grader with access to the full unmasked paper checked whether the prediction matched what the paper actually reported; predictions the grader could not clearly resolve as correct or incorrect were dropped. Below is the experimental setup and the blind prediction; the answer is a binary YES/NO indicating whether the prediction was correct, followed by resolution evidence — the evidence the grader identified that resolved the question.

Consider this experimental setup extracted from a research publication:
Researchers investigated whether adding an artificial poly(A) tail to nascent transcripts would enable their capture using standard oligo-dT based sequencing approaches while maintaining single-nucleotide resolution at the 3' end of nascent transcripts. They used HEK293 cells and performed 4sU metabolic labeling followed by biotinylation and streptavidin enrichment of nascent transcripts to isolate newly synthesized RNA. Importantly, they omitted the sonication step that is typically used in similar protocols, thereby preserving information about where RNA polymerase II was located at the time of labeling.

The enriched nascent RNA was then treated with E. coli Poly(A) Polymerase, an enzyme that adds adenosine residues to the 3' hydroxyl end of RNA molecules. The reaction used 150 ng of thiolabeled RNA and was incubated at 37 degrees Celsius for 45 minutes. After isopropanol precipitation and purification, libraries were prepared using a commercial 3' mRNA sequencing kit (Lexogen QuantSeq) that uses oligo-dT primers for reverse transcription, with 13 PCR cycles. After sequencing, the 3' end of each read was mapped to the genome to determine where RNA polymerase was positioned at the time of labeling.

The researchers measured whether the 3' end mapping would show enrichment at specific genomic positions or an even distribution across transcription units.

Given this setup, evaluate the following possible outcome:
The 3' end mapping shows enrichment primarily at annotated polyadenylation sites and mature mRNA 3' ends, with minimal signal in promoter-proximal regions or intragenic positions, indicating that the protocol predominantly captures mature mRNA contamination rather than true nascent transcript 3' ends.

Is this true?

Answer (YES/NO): NO